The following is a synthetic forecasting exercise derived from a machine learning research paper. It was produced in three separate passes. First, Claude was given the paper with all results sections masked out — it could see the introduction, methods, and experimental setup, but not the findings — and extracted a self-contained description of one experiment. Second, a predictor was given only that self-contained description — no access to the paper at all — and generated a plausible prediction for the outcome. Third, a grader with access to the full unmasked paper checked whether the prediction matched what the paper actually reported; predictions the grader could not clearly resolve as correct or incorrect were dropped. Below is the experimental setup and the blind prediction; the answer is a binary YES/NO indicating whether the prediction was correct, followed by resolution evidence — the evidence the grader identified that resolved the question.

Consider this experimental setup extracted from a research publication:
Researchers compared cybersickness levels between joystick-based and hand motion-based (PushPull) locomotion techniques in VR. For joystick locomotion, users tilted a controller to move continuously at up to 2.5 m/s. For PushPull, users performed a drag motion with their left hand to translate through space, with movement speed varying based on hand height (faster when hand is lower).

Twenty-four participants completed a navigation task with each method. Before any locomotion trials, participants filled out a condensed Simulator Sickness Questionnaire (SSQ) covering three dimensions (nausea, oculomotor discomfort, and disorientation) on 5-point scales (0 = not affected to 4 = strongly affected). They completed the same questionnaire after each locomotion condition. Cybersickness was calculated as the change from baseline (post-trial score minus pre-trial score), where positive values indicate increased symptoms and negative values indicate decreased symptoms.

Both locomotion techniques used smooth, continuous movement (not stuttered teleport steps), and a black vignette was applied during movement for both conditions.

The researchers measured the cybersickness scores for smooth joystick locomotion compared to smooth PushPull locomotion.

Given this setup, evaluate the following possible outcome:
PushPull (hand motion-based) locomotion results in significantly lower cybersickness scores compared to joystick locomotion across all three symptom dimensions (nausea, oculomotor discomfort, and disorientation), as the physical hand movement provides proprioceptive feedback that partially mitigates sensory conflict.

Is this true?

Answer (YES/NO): NO